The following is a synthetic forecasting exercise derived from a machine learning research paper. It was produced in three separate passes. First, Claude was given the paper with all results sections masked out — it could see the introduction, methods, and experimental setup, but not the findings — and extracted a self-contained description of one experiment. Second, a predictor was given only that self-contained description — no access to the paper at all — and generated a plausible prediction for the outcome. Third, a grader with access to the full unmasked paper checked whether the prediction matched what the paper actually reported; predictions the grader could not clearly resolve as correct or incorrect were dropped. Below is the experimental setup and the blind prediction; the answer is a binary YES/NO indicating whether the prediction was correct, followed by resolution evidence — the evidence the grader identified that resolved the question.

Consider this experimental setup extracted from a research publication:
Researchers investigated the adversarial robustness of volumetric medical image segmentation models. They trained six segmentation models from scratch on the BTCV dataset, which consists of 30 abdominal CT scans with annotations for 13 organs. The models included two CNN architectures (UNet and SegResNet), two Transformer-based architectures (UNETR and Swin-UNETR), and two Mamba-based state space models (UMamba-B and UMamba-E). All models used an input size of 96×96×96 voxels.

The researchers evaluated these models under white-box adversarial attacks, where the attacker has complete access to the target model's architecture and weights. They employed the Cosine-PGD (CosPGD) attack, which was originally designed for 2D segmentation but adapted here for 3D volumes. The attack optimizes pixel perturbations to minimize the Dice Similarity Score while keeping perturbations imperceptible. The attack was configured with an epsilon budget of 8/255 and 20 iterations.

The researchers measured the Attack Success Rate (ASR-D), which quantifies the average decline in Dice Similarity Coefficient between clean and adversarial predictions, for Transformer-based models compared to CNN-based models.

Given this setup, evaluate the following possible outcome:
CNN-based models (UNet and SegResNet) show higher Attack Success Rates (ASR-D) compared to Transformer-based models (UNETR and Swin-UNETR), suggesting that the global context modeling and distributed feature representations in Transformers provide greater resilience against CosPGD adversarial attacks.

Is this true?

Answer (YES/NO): YES